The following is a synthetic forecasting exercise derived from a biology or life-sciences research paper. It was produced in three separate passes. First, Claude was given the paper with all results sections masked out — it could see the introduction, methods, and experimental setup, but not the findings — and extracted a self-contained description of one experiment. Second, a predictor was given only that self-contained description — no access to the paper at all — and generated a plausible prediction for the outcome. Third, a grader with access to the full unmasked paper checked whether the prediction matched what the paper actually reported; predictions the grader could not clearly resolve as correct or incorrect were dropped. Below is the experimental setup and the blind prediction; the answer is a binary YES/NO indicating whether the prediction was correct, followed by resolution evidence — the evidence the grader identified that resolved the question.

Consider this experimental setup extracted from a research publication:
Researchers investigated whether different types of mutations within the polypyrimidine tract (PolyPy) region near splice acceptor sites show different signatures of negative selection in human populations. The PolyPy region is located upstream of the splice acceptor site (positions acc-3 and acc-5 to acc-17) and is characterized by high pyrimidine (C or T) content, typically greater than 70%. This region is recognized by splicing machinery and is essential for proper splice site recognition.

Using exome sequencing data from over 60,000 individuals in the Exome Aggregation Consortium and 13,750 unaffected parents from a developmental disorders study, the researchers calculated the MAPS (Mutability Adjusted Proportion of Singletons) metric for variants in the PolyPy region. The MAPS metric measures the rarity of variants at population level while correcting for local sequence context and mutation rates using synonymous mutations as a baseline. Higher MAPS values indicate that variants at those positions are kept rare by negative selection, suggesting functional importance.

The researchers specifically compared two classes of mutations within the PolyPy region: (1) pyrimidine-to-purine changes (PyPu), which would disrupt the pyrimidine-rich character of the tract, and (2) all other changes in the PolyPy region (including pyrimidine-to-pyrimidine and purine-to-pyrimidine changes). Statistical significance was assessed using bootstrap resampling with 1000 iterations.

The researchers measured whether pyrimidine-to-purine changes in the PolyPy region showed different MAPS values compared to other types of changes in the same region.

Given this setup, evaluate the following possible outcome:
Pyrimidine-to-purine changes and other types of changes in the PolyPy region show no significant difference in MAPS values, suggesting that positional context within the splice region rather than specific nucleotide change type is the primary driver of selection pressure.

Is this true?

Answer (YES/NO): NO